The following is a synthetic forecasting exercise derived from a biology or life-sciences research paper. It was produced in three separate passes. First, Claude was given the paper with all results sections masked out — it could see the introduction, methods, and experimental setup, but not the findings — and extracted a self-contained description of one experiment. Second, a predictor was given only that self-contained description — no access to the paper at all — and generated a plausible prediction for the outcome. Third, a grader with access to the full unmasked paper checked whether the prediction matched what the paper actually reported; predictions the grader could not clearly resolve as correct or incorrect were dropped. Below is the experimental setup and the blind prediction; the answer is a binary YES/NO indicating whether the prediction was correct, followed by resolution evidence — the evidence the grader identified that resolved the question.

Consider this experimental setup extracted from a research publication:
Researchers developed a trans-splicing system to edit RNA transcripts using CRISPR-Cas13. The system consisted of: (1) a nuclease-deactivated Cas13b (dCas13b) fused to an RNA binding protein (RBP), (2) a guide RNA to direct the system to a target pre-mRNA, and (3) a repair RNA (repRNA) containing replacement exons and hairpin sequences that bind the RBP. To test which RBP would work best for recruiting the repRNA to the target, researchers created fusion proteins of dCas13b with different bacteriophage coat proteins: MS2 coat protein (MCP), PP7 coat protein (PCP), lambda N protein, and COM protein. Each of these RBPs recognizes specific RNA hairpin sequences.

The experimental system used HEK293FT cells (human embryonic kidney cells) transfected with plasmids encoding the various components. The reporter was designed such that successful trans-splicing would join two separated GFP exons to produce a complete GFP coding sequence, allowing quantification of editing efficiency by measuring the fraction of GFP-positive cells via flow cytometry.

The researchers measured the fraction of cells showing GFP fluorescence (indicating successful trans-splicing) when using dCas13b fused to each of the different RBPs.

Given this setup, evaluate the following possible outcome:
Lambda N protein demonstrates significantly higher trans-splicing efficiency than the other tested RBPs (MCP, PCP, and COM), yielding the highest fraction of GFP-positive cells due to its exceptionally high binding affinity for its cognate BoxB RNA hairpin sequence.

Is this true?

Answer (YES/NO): NO